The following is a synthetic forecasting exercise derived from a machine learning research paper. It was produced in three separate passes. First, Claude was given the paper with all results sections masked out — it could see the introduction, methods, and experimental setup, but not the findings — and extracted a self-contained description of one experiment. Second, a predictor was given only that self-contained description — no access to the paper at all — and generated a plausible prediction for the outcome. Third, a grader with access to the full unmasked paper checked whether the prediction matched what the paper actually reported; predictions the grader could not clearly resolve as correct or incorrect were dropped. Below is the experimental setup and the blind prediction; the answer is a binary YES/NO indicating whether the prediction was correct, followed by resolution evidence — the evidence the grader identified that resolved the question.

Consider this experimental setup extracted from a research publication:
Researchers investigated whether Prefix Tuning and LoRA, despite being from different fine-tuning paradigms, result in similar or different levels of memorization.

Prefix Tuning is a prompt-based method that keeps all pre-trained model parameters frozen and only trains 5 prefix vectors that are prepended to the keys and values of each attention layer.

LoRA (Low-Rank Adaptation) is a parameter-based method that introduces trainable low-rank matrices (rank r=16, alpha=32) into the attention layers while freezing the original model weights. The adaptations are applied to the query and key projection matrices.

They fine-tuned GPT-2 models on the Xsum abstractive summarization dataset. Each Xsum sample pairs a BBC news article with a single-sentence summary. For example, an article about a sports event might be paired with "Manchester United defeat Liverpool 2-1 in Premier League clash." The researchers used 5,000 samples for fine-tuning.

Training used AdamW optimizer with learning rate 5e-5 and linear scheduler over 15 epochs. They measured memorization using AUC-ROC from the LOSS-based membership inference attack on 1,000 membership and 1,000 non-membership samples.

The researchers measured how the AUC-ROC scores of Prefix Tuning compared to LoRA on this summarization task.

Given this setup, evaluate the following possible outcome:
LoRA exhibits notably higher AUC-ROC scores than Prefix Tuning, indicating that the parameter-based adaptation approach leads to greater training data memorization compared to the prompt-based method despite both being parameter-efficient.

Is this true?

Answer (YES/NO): YES